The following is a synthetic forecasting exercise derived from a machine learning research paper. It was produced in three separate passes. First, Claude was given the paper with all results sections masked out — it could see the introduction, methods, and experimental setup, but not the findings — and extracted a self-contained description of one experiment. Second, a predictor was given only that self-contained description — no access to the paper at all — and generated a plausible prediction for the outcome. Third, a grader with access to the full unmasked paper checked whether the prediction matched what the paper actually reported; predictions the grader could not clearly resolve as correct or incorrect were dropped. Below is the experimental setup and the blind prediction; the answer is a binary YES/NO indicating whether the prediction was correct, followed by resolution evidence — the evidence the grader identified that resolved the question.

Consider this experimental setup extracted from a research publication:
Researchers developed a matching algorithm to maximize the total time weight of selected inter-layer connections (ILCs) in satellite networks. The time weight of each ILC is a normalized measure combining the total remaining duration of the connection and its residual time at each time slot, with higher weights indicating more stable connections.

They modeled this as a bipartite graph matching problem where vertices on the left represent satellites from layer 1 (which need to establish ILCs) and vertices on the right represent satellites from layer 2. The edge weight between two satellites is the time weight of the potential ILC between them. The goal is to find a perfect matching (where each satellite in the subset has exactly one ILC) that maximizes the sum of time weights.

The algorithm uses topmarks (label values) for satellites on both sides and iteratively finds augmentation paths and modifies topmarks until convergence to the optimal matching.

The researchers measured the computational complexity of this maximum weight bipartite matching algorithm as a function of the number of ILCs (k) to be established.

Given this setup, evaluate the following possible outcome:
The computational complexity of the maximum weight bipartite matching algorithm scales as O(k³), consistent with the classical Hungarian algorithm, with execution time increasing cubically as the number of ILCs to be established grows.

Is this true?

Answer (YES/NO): YES